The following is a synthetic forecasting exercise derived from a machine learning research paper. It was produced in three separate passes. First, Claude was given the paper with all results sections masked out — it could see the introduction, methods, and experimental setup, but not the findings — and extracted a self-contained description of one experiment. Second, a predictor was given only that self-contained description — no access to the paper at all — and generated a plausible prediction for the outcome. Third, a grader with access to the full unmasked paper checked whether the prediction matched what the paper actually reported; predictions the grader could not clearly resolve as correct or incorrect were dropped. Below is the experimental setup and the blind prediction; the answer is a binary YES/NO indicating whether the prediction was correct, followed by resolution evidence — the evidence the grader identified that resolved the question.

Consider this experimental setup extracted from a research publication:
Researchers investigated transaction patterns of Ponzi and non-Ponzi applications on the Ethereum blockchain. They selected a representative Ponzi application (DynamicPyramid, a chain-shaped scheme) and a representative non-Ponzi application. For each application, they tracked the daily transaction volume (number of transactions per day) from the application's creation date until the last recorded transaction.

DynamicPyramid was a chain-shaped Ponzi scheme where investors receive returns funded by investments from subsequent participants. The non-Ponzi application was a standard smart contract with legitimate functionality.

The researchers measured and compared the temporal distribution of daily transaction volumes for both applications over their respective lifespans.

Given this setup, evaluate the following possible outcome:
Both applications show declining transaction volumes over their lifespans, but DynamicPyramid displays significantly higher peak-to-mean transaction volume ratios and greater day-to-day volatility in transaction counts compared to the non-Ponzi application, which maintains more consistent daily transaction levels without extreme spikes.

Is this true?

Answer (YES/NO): NO